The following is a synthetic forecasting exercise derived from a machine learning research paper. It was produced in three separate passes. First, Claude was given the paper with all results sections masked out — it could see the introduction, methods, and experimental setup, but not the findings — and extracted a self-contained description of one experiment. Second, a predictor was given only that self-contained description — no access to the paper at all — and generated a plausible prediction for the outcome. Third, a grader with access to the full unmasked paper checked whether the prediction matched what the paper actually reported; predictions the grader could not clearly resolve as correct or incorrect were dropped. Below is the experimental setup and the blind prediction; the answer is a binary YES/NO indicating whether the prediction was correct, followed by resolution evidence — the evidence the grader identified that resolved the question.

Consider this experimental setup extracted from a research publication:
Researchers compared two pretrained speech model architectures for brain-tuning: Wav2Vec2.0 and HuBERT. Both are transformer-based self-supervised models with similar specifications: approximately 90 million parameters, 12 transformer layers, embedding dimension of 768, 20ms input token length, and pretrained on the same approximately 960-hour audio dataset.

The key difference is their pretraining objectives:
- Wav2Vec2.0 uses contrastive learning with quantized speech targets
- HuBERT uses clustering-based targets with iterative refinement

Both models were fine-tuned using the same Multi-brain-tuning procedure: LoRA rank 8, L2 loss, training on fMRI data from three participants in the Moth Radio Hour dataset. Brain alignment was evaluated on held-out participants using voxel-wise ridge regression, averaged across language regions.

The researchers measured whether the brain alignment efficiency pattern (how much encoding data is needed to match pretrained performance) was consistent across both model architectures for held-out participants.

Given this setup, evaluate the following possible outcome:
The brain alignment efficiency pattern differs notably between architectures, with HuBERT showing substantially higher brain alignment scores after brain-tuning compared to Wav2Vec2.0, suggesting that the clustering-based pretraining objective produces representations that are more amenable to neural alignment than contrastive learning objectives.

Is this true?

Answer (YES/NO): NO